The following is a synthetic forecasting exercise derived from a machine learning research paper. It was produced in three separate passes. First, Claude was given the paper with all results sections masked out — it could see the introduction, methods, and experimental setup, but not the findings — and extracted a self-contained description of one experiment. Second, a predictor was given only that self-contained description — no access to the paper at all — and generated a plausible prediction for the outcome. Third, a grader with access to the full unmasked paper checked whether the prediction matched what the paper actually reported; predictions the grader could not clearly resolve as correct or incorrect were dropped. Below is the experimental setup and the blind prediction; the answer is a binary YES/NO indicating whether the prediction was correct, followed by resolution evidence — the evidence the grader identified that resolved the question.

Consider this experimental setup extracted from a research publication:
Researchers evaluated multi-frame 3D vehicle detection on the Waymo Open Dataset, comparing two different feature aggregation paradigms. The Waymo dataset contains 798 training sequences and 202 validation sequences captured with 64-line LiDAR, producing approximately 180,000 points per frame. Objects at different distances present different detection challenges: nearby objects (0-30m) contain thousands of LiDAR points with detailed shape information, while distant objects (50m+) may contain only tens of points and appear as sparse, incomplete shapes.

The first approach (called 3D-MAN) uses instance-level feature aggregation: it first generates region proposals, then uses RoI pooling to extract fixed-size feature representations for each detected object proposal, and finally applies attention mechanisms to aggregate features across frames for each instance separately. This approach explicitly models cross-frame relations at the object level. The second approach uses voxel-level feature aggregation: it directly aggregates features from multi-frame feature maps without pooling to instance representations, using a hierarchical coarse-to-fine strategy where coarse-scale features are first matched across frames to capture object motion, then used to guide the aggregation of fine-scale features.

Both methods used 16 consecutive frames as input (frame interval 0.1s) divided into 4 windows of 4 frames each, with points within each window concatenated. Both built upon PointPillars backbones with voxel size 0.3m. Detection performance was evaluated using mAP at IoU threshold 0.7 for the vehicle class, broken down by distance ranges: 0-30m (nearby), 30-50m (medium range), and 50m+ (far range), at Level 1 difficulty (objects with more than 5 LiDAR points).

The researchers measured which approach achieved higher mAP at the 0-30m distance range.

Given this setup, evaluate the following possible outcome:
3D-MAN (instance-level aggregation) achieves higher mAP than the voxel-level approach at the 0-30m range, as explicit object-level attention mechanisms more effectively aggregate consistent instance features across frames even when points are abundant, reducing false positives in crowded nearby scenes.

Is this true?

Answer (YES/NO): YES